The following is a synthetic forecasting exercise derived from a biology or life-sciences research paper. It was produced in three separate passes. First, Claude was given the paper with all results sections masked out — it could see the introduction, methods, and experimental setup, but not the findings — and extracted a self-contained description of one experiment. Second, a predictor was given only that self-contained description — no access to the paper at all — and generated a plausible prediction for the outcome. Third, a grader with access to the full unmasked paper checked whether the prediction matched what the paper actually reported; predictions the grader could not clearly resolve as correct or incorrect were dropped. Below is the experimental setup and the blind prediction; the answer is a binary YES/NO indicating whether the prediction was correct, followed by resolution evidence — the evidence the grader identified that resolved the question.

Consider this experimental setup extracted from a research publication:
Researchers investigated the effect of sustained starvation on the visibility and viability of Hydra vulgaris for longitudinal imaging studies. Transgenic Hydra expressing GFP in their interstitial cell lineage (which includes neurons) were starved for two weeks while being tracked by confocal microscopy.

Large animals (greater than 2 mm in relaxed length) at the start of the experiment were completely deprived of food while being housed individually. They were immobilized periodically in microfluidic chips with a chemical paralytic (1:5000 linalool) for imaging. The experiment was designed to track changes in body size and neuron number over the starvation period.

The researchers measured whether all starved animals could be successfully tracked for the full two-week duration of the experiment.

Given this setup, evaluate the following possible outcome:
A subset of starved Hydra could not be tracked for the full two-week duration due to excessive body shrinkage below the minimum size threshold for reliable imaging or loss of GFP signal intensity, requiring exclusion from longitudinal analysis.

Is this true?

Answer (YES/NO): YES